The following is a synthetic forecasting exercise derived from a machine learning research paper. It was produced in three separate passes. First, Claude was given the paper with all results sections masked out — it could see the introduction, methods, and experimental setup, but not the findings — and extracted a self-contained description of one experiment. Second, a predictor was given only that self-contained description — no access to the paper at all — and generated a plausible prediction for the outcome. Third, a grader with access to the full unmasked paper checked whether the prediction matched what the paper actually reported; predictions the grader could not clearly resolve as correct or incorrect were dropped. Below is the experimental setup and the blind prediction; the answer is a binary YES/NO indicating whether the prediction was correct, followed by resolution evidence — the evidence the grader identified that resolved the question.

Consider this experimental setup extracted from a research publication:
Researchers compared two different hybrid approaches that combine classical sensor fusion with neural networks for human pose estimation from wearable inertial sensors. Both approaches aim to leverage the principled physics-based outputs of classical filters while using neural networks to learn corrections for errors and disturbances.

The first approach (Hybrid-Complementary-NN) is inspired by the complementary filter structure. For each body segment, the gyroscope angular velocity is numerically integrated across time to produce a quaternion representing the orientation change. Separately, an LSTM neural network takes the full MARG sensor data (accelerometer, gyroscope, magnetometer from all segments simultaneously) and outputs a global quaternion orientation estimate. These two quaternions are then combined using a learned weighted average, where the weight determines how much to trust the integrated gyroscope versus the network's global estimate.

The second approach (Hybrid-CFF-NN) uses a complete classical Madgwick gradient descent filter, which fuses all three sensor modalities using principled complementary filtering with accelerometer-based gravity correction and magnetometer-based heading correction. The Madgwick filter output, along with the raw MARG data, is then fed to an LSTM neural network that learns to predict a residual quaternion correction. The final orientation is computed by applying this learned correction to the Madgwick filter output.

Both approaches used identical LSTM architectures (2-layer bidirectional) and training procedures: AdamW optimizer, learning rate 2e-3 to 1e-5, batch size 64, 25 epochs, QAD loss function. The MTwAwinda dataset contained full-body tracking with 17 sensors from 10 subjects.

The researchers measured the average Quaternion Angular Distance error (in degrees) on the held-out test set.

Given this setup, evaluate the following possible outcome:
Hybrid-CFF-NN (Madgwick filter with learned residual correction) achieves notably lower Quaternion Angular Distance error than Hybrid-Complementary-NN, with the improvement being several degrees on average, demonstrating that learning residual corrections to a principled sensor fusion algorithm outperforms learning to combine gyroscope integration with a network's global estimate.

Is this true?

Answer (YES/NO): YES